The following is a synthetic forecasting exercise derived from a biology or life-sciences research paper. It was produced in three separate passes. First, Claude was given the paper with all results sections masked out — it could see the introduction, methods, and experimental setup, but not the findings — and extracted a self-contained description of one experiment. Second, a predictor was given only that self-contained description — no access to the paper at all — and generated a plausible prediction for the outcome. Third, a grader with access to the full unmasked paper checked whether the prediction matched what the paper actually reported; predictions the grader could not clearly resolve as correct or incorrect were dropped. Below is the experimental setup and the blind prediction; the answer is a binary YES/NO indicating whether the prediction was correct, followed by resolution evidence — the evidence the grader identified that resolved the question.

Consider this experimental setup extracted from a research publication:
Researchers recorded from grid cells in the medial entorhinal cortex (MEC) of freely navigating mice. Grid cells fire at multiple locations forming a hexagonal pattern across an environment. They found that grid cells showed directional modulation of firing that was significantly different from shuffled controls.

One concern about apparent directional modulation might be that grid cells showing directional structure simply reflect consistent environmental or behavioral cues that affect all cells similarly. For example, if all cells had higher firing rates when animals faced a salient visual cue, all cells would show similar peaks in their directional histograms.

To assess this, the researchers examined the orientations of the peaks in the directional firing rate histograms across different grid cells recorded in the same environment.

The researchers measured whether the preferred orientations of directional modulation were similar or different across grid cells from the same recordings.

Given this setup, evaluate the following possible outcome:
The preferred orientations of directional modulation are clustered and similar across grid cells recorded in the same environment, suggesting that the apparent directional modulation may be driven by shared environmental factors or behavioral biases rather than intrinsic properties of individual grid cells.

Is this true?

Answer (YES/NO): NO